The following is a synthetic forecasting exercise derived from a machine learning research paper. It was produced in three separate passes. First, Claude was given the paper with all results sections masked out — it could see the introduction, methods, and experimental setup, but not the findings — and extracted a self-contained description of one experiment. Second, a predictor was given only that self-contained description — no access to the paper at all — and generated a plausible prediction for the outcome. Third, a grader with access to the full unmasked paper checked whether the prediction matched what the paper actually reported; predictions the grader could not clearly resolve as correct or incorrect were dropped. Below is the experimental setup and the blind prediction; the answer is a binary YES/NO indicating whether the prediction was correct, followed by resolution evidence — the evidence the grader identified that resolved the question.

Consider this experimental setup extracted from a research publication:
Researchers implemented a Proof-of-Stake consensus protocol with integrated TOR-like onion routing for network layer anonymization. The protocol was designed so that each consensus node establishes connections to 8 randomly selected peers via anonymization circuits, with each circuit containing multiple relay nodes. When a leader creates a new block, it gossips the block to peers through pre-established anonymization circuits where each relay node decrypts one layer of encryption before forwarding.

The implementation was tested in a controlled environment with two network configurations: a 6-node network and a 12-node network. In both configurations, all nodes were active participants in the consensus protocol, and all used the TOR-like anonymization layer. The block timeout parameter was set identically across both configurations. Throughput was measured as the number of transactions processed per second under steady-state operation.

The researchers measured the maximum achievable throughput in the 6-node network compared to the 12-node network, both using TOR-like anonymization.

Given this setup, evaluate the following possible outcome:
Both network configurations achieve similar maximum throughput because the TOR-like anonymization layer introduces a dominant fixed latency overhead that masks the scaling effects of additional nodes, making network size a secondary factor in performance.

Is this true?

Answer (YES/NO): NO